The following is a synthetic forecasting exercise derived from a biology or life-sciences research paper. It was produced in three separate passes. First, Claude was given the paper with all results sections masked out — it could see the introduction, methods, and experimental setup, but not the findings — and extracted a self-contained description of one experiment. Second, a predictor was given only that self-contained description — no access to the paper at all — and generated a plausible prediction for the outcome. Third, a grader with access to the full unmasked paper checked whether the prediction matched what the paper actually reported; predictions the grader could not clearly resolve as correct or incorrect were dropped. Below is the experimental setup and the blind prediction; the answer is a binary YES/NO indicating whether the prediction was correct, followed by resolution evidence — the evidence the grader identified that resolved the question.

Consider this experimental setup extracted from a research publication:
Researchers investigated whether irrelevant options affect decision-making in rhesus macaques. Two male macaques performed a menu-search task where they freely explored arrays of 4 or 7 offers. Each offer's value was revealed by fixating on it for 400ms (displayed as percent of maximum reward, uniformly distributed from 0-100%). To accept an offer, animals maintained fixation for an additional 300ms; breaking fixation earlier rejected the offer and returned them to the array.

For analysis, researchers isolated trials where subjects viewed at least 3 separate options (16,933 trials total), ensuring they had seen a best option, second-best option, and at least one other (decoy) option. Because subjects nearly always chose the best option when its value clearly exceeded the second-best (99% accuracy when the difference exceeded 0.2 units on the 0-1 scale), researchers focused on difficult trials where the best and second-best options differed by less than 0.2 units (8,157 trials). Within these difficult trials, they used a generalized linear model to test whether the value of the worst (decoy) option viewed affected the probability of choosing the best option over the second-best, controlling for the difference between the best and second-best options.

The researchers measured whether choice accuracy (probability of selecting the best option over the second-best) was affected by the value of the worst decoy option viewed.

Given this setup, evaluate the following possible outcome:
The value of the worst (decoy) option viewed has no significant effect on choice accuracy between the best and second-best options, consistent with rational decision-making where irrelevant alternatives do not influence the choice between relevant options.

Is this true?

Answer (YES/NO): NO